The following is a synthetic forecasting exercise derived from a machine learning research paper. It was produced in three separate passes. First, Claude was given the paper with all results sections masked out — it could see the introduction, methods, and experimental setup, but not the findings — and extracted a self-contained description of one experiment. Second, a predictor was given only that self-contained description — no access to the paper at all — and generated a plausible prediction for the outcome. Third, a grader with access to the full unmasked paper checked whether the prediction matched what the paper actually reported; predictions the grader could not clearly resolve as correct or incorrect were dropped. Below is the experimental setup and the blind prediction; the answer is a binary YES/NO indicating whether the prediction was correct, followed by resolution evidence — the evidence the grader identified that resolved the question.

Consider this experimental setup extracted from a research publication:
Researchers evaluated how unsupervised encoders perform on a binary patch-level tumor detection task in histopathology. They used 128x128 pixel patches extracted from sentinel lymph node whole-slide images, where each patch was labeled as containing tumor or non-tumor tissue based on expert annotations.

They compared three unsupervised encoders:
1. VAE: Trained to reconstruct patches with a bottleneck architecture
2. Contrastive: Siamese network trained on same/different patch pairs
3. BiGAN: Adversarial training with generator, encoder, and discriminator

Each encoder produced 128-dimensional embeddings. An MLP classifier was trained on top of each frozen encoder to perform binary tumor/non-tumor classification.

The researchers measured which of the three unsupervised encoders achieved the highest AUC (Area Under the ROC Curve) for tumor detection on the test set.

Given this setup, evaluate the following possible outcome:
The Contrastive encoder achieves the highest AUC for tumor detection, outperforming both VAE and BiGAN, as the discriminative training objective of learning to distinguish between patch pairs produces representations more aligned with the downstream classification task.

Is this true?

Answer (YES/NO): NO